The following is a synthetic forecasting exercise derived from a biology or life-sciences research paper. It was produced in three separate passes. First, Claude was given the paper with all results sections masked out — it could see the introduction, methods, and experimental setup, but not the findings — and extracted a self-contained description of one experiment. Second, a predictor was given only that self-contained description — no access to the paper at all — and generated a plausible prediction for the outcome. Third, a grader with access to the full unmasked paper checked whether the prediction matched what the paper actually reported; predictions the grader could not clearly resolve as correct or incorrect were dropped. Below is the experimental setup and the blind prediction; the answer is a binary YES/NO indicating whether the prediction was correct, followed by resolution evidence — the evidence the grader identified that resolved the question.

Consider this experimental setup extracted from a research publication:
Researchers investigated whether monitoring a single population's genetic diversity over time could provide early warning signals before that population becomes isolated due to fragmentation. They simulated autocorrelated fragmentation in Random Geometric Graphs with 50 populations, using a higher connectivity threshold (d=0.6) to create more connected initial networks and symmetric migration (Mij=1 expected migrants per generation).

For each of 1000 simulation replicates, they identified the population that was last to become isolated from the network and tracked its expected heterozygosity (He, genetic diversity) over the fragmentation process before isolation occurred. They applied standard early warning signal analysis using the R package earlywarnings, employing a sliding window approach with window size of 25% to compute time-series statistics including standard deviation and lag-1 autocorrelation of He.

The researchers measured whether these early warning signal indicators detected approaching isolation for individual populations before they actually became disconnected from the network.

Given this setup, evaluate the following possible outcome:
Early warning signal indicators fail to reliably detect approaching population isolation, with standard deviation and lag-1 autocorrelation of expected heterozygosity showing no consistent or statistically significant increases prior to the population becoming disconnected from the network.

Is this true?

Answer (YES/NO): NO